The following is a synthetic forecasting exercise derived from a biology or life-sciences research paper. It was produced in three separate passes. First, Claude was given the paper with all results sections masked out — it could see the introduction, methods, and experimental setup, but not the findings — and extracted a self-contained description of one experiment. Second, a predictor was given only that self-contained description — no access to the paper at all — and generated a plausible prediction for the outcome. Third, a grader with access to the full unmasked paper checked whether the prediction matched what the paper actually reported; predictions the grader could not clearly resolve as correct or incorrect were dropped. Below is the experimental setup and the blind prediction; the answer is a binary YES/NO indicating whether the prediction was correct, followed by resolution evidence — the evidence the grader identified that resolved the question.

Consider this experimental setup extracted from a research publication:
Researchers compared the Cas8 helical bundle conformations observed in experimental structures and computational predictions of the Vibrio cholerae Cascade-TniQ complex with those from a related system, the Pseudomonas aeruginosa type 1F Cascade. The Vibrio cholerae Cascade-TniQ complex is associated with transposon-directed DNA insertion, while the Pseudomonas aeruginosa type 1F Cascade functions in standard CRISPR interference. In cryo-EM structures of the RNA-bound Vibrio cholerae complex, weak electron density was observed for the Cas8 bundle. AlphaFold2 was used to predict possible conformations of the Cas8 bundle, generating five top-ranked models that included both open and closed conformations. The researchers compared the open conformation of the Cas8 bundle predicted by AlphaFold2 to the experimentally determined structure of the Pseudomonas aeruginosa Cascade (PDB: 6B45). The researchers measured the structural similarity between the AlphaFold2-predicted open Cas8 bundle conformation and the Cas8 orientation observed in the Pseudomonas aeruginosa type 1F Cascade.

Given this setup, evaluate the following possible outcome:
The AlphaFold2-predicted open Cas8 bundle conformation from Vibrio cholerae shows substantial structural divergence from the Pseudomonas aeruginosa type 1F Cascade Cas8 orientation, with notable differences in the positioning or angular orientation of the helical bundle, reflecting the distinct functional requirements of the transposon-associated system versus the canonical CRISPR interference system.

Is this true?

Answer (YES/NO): NO